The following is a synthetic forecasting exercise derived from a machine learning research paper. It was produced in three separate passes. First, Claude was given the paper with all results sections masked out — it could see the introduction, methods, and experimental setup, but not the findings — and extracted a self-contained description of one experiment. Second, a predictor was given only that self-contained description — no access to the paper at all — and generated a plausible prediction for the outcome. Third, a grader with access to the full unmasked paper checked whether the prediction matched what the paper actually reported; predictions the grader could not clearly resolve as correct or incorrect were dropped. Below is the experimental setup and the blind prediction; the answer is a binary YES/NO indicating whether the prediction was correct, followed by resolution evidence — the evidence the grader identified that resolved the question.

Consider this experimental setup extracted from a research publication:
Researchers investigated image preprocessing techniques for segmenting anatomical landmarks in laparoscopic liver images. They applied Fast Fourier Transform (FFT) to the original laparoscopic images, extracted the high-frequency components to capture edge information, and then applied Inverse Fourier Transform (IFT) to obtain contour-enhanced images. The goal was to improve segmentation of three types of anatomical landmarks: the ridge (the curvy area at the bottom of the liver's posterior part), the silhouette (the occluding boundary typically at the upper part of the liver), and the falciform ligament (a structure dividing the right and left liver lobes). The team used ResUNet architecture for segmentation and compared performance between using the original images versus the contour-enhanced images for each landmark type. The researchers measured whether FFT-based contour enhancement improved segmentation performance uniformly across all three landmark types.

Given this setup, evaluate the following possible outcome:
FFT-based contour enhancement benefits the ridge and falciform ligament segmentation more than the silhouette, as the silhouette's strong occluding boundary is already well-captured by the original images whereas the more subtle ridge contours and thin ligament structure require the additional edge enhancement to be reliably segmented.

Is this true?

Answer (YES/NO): NO